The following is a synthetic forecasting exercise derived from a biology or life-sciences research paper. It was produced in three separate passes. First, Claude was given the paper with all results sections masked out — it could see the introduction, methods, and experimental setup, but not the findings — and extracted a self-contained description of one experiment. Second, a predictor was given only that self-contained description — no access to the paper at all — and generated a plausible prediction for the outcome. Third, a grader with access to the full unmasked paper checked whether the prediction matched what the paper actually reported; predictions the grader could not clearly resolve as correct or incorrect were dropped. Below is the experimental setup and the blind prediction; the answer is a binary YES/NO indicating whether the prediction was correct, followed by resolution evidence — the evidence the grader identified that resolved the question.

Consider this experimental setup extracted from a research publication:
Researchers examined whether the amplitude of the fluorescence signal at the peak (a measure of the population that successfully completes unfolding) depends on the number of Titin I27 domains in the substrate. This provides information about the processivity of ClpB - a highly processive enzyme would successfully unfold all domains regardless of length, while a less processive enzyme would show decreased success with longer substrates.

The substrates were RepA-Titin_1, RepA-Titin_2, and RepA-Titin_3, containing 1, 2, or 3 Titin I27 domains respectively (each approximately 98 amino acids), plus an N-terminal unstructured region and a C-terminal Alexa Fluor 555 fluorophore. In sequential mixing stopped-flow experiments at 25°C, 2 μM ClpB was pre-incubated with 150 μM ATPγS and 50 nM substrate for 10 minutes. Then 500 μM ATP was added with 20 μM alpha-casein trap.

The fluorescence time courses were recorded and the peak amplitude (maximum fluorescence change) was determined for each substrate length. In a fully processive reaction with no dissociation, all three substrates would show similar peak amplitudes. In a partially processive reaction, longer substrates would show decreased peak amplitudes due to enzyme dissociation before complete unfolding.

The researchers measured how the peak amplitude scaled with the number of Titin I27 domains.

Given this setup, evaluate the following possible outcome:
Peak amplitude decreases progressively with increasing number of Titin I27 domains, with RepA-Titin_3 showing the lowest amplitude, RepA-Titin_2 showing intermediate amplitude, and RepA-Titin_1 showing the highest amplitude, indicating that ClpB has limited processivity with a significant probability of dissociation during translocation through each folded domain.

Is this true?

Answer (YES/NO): YES